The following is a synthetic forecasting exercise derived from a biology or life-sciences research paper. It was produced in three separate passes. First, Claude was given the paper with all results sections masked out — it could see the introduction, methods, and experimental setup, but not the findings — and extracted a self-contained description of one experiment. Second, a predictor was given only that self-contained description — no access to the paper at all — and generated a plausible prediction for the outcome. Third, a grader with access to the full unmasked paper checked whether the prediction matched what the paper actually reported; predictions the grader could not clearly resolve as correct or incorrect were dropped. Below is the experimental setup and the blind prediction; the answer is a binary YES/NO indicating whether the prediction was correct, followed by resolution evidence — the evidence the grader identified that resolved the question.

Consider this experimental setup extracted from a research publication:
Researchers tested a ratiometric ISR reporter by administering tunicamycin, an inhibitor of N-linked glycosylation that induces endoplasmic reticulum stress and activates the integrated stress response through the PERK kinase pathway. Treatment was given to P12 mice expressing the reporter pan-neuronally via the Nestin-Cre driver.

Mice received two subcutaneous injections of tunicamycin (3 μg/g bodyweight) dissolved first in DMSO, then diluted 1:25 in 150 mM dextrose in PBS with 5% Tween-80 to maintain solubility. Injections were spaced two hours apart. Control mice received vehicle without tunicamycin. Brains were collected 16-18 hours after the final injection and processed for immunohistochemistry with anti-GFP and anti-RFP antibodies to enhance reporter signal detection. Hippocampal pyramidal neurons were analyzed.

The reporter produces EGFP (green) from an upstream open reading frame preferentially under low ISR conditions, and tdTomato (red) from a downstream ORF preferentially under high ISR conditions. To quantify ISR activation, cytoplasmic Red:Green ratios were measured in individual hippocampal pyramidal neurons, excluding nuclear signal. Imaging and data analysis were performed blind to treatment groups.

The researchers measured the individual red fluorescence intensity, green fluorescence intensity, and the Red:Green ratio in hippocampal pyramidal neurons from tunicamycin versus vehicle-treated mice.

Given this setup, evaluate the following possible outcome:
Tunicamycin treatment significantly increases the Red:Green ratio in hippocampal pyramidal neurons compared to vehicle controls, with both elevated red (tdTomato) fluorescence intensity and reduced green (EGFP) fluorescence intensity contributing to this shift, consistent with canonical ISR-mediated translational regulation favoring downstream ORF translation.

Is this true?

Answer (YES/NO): NO